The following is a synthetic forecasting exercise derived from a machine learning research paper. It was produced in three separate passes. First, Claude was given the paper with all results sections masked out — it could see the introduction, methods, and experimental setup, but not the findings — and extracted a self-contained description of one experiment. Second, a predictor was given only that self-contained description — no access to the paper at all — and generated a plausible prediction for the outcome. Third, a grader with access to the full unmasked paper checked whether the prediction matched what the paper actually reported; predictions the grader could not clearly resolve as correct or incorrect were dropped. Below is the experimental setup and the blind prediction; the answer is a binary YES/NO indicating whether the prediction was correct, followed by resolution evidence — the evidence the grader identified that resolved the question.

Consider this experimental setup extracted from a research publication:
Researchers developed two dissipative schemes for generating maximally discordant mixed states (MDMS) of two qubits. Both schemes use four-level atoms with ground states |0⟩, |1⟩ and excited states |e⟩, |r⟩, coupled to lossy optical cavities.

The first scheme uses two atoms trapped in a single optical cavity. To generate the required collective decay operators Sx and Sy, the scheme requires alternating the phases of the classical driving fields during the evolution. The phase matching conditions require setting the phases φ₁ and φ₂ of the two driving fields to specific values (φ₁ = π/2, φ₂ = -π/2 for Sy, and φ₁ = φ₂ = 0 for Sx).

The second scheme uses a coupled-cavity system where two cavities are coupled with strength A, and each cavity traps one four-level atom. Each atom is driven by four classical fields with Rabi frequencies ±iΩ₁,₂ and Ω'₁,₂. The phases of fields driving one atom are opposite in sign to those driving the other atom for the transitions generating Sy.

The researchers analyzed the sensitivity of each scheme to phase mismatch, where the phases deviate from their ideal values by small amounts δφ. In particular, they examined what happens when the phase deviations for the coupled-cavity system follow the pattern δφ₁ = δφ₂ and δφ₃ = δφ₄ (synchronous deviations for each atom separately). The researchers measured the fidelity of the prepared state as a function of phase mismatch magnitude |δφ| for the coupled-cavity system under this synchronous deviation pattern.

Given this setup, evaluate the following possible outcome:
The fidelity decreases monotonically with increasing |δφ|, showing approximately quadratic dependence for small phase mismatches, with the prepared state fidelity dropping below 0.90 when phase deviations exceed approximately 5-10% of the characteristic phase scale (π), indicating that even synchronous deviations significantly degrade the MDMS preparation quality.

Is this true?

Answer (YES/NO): NO